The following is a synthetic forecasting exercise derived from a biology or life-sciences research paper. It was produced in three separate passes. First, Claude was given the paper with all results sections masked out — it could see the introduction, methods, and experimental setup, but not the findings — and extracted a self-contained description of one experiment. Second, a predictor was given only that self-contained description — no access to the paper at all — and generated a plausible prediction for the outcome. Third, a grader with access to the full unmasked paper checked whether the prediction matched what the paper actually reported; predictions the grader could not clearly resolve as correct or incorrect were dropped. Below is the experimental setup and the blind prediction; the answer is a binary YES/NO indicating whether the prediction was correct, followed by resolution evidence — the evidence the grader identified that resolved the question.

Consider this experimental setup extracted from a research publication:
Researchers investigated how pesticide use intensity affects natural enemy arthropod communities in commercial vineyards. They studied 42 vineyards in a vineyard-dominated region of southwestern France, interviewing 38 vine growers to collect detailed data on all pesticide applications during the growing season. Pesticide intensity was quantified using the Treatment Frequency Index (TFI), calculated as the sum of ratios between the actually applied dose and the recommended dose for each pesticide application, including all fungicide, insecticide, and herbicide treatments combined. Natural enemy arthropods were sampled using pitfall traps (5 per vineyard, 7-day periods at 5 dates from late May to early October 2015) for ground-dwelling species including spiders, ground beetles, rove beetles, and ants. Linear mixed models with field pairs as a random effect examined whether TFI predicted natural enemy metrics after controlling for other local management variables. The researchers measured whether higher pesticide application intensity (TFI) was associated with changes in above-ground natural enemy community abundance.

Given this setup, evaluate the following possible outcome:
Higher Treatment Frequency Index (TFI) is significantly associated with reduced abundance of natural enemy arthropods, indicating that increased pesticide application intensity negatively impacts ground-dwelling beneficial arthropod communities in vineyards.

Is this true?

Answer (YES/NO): NO